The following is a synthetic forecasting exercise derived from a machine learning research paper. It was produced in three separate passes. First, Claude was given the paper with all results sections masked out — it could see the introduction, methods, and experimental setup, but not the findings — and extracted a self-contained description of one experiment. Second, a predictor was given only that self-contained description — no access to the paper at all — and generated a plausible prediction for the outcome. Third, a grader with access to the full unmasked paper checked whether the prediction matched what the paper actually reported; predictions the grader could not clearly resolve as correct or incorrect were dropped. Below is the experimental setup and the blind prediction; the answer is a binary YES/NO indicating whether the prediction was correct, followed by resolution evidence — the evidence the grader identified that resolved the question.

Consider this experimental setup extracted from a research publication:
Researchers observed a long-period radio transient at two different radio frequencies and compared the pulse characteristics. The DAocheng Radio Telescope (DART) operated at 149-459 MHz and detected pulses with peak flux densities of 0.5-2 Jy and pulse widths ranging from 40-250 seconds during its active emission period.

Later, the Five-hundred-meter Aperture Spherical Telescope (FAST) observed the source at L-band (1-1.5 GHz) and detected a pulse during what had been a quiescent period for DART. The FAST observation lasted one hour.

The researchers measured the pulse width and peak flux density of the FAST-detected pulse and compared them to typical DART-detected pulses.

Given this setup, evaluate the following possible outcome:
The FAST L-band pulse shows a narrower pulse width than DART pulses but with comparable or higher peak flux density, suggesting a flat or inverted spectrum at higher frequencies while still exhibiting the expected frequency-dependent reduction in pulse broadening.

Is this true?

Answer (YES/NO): NO